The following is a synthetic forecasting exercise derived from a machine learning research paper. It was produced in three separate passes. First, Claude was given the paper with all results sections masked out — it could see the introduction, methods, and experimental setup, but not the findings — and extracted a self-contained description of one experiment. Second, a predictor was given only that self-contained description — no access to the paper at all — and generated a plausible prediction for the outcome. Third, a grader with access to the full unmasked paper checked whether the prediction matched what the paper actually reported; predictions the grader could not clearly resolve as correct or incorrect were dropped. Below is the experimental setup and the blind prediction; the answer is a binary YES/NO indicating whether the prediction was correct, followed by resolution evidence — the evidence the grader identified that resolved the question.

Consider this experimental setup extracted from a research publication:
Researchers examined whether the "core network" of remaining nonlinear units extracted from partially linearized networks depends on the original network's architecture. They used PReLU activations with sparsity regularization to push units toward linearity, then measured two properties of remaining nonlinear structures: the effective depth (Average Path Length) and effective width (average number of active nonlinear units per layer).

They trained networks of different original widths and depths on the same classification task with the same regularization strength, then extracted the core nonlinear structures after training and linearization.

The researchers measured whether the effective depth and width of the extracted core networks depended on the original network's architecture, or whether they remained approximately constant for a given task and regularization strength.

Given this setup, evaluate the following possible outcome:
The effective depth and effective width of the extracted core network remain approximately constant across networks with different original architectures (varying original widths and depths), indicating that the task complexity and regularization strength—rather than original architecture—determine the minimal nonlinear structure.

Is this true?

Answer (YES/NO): YES